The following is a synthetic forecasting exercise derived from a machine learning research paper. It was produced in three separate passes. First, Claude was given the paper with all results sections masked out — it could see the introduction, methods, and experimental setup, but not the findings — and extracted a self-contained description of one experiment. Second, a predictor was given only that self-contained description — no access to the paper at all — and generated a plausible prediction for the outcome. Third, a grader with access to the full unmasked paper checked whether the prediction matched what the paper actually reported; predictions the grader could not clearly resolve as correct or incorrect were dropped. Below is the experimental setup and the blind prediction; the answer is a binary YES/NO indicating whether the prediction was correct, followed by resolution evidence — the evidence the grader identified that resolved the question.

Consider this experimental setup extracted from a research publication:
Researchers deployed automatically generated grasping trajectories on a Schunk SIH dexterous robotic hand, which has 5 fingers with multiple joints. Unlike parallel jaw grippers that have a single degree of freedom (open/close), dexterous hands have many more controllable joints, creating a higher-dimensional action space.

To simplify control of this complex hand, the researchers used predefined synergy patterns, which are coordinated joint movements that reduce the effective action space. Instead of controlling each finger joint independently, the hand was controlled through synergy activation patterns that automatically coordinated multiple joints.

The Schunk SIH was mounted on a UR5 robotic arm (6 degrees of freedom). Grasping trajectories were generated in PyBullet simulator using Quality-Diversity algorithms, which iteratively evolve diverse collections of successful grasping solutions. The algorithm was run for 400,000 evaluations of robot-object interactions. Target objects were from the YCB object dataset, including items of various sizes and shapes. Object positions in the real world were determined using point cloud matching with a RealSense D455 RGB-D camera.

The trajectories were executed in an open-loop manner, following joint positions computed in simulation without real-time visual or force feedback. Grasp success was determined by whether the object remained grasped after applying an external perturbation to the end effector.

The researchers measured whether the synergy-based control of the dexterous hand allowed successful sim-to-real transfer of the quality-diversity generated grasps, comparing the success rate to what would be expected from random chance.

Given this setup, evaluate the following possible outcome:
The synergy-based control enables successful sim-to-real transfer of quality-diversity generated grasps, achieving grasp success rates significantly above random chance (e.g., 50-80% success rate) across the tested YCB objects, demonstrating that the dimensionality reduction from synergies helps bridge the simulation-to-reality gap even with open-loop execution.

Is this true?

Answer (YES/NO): NO